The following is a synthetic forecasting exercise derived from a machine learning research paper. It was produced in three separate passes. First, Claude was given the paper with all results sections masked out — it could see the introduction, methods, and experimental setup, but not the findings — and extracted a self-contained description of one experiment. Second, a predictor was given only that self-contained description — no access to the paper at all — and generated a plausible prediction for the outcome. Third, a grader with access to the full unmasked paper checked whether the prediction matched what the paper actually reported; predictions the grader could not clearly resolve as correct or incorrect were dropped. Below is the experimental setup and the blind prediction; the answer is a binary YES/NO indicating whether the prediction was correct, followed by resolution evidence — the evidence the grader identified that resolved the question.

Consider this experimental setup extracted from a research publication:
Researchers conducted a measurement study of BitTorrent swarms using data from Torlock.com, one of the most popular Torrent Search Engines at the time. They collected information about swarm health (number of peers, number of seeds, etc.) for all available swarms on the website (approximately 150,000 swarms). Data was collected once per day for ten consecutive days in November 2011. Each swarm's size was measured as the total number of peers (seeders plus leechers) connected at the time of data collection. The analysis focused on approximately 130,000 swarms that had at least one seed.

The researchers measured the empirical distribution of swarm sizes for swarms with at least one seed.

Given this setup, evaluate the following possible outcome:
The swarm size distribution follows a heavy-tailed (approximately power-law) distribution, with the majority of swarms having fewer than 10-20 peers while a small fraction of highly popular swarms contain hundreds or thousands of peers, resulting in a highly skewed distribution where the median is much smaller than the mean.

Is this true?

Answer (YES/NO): YES